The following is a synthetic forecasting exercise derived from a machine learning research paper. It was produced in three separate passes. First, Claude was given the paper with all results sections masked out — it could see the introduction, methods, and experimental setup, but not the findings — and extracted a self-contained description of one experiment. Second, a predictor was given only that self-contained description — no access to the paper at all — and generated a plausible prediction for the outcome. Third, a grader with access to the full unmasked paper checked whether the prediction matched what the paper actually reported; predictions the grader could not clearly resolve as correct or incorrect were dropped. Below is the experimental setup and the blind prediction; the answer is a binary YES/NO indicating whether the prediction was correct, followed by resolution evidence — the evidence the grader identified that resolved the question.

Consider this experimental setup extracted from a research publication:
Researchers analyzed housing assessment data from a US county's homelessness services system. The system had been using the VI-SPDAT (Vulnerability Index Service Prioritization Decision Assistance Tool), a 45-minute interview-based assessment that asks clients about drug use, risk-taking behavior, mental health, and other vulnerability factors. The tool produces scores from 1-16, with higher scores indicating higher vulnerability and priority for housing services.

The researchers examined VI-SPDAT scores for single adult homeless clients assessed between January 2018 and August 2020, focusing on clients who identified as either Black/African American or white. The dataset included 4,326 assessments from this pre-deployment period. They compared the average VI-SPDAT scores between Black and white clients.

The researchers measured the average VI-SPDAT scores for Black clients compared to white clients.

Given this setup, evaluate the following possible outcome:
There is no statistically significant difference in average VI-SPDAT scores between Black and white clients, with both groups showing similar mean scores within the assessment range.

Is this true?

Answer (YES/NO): NO